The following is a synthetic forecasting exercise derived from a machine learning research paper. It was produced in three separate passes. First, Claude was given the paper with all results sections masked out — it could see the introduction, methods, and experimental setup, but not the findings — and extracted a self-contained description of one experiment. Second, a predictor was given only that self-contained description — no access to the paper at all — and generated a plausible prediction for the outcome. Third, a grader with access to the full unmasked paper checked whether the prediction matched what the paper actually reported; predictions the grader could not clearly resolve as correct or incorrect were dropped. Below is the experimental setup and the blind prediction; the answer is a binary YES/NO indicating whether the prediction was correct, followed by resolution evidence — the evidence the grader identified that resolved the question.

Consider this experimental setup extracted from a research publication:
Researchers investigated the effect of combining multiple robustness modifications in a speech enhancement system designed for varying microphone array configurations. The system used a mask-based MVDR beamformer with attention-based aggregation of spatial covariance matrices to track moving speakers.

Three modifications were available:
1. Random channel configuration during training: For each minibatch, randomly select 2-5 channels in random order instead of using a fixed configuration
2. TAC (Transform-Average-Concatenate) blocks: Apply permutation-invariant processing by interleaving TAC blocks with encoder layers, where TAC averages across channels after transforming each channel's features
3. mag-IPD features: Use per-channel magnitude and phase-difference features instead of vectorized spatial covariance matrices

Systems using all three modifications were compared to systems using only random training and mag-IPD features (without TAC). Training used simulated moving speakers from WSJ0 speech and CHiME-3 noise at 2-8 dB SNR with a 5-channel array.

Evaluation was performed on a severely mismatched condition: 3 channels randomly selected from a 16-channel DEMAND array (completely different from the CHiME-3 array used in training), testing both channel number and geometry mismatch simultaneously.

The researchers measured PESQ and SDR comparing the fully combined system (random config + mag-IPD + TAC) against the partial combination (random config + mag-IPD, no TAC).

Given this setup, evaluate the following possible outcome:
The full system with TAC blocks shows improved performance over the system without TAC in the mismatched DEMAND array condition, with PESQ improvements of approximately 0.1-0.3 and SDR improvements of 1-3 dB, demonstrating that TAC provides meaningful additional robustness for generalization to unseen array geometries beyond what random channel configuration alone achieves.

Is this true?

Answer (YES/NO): NO